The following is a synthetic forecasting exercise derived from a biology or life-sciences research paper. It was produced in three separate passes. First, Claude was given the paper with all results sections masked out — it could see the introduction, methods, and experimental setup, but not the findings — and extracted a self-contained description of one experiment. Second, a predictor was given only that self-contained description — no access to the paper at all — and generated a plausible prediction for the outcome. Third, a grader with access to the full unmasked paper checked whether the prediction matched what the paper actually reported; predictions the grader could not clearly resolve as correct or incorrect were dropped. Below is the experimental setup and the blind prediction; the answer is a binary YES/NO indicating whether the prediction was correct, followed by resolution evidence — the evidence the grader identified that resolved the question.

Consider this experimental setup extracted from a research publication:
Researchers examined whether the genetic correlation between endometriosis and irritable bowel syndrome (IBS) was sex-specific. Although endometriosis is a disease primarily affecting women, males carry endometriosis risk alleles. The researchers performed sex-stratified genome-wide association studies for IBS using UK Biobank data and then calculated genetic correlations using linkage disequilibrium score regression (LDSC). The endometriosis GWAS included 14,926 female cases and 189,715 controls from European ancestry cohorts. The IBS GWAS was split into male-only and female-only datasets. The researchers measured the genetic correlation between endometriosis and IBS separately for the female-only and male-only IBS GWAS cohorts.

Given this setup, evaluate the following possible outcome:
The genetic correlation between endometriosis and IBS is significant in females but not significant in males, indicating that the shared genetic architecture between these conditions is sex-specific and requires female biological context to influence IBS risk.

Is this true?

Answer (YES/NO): NO